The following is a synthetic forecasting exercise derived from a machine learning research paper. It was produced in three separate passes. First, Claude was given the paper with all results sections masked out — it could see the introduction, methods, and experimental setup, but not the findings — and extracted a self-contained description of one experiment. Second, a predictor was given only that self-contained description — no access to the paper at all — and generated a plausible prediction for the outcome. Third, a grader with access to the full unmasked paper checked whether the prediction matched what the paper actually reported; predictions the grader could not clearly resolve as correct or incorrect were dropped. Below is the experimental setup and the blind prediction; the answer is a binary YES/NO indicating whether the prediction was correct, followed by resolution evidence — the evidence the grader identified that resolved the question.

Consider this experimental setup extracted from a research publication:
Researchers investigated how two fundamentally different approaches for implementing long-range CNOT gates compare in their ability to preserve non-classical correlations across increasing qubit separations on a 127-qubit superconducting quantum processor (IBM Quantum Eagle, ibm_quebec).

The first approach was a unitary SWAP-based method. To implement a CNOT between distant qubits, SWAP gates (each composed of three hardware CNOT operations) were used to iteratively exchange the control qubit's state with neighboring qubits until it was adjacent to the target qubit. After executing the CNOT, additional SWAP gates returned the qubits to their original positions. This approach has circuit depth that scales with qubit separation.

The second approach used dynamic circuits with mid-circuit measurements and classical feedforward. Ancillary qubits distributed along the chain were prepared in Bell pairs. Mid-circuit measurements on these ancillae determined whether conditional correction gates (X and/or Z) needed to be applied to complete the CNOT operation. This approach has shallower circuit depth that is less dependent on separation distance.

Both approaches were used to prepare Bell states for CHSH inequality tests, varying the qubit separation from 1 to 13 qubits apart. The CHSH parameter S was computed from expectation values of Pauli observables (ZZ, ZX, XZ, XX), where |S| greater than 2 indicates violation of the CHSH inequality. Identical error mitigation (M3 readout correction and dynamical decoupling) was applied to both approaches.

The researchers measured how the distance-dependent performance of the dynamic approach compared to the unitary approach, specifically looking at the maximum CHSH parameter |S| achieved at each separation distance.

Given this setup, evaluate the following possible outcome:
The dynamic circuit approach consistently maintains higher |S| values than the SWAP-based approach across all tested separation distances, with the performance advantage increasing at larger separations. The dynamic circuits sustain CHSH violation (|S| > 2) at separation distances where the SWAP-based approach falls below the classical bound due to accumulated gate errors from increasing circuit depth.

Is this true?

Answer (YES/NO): NO